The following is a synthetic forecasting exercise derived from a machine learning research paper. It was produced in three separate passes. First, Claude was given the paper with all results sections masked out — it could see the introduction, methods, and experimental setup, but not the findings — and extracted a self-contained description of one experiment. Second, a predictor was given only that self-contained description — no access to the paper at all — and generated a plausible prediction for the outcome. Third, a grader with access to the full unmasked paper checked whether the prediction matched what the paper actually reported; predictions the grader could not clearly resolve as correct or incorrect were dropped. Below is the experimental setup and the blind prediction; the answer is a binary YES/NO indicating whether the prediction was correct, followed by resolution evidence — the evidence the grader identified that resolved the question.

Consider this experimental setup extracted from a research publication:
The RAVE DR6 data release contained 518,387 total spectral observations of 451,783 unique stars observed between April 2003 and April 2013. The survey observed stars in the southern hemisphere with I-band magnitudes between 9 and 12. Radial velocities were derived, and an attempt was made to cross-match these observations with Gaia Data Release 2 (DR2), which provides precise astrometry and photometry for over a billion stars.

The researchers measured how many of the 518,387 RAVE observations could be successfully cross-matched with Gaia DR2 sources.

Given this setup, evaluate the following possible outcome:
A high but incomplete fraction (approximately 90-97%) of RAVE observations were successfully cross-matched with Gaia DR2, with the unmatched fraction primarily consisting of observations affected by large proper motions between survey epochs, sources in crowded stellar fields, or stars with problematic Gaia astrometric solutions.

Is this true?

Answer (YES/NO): NO